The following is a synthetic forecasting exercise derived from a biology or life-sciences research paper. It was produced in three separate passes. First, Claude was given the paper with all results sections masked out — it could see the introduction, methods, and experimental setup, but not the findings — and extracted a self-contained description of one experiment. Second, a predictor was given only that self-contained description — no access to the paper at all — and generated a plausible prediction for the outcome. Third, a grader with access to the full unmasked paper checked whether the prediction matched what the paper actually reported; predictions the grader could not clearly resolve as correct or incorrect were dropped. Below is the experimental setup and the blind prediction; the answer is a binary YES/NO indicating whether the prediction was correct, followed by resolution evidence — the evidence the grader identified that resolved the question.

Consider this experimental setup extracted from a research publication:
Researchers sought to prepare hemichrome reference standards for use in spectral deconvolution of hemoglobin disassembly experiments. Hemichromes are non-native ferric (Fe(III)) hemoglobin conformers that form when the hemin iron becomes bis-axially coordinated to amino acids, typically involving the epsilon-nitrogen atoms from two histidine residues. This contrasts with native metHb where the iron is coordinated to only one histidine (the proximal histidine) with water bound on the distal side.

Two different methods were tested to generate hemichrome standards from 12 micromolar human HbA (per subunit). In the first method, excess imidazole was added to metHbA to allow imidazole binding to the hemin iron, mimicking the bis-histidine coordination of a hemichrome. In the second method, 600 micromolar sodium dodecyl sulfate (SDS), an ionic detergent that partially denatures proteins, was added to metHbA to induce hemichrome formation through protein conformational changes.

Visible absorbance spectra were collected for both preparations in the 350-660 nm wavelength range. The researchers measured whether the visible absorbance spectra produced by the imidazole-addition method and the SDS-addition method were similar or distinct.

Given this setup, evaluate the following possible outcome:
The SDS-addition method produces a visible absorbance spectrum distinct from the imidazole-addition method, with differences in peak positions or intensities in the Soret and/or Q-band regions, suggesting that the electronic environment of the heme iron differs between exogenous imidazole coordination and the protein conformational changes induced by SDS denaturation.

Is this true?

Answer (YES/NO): NO